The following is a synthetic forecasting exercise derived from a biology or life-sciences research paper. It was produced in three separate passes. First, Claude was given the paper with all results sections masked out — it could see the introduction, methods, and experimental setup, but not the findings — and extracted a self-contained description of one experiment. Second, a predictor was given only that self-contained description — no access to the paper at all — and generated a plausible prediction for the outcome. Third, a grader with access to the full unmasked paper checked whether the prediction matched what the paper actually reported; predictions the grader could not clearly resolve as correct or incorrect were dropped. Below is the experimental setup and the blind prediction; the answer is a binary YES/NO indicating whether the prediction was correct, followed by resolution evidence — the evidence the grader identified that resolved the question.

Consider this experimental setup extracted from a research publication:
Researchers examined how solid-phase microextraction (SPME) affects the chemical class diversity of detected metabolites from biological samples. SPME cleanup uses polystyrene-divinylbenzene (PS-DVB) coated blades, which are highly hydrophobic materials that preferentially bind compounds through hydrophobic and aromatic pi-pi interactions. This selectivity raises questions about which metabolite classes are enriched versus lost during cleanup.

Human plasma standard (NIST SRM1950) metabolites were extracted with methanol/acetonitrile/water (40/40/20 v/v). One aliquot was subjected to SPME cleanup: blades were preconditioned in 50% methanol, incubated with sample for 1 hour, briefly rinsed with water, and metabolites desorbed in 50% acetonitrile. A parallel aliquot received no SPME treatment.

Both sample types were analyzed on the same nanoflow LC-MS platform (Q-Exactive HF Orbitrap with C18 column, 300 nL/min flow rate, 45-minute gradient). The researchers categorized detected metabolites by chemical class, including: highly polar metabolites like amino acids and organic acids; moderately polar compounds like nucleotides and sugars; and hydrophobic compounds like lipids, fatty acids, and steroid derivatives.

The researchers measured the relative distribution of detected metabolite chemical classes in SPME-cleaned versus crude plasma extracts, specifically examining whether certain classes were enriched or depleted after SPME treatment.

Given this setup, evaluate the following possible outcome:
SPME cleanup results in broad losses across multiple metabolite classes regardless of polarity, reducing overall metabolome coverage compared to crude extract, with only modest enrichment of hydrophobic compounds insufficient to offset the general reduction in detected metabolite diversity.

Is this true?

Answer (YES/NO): NO